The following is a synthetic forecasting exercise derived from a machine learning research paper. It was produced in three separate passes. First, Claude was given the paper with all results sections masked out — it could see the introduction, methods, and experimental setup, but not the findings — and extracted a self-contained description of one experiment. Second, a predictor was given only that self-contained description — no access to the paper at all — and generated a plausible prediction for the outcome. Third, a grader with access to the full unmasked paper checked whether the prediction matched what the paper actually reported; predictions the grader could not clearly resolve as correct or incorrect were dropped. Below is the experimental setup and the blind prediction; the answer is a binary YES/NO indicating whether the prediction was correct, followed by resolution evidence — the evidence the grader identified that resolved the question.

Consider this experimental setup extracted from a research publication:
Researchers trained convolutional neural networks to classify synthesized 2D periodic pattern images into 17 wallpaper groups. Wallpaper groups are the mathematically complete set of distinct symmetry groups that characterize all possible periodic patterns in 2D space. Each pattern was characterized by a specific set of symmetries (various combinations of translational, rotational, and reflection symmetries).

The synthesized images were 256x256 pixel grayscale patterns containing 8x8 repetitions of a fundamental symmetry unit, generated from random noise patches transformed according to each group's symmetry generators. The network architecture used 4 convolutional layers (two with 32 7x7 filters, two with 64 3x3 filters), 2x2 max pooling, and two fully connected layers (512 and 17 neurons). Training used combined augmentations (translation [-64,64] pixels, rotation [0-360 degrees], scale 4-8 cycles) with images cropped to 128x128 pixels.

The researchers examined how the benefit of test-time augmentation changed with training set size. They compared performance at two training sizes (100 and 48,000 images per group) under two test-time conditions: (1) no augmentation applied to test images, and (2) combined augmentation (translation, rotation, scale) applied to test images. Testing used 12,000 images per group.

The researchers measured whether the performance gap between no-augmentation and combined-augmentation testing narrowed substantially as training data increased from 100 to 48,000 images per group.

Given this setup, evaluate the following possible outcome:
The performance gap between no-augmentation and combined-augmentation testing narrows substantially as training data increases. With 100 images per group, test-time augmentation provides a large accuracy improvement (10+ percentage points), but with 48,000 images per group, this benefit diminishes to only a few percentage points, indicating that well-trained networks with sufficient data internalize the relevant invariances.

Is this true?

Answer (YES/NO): NO